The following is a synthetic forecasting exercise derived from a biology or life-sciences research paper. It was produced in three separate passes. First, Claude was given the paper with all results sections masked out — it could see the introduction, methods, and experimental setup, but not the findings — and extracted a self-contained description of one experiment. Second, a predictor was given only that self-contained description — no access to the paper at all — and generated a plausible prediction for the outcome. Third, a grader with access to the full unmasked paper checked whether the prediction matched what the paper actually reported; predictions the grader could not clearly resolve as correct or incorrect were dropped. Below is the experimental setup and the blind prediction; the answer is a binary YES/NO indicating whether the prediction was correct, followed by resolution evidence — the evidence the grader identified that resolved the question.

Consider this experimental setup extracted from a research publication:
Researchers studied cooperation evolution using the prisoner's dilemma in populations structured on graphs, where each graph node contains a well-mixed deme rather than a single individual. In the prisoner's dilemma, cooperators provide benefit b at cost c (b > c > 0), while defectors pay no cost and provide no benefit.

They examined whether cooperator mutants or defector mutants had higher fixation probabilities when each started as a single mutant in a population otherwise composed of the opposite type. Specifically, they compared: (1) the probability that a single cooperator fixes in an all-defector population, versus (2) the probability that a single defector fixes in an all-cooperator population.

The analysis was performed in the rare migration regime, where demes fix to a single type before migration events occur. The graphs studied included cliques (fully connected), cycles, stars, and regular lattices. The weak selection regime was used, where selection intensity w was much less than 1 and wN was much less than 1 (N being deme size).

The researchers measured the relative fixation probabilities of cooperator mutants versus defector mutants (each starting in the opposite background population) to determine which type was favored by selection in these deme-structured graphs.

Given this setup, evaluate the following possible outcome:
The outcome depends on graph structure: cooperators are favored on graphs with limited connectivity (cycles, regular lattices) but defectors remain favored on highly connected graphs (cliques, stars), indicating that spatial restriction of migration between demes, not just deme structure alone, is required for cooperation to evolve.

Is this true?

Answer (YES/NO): NO